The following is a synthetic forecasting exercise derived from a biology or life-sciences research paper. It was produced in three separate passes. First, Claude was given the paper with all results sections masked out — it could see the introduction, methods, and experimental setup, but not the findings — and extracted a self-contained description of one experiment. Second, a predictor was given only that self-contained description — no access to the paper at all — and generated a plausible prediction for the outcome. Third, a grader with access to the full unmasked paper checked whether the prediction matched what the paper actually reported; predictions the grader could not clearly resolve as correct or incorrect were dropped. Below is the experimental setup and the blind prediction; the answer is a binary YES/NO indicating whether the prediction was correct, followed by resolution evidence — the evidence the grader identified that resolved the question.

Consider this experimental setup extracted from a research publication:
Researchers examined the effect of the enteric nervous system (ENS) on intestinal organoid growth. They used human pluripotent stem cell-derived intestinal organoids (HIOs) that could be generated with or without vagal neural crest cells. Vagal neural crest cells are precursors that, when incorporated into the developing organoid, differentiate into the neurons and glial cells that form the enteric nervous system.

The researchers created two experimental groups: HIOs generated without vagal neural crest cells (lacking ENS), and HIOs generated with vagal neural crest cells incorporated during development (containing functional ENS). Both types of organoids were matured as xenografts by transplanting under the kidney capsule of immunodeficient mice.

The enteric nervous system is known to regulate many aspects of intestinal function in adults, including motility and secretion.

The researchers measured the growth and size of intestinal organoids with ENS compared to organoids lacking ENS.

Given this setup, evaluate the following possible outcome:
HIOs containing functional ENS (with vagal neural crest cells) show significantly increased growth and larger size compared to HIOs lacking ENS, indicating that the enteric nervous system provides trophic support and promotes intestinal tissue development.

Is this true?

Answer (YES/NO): YES